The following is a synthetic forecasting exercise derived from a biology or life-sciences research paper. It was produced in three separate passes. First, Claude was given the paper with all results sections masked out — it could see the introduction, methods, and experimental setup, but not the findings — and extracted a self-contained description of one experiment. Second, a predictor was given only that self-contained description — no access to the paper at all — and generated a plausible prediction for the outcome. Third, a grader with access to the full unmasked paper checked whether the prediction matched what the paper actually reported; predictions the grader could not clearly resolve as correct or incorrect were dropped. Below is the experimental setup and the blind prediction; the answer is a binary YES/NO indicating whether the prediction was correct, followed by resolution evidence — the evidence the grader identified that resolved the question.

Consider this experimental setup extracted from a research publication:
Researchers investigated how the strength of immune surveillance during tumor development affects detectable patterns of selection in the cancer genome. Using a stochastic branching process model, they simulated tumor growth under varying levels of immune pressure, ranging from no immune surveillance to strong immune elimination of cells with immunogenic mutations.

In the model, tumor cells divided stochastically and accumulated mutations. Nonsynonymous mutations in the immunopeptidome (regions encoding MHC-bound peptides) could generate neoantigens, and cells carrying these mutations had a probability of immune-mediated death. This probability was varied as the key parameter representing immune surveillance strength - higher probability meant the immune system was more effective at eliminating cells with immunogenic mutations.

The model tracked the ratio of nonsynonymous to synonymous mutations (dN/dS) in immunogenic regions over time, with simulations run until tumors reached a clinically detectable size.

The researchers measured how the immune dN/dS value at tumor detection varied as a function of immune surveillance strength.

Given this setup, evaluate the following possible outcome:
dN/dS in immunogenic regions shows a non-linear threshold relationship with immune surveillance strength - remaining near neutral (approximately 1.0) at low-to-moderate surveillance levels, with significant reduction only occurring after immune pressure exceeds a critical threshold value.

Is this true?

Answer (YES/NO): NO